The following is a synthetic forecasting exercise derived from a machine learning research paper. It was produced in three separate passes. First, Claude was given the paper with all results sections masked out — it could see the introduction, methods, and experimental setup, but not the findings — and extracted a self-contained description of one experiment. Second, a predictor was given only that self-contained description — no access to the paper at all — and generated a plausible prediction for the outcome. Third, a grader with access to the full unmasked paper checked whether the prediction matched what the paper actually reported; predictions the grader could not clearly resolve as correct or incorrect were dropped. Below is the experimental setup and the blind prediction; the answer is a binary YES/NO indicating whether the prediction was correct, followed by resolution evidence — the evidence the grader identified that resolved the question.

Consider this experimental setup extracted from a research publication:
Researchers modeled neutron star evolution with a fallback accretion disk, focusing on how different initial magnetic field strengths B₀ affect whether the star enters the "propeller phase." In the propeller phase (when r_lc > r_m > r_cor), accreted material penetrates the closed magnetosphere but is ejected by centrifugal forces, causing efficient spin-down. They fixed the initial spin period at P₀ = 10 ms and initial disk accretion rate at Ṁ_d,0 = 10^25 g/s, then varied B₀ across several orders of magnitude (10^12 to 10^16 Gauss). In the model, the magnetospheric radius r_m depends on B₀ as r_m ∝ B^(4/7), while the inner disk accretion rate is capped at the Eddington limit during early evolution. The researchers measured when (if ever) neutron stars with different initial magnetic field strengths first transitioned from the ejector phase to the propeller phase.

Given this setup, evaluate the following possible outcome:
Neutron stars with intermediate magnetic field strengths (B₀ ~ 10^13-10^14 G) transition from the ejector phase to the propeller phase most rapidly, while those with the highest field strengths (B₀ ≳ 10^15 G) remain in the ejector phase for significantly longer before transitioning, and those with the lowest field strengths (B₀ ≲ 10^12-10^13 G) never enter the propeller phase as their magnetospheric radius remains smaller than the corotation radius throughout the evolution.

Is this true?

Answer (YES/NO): NO